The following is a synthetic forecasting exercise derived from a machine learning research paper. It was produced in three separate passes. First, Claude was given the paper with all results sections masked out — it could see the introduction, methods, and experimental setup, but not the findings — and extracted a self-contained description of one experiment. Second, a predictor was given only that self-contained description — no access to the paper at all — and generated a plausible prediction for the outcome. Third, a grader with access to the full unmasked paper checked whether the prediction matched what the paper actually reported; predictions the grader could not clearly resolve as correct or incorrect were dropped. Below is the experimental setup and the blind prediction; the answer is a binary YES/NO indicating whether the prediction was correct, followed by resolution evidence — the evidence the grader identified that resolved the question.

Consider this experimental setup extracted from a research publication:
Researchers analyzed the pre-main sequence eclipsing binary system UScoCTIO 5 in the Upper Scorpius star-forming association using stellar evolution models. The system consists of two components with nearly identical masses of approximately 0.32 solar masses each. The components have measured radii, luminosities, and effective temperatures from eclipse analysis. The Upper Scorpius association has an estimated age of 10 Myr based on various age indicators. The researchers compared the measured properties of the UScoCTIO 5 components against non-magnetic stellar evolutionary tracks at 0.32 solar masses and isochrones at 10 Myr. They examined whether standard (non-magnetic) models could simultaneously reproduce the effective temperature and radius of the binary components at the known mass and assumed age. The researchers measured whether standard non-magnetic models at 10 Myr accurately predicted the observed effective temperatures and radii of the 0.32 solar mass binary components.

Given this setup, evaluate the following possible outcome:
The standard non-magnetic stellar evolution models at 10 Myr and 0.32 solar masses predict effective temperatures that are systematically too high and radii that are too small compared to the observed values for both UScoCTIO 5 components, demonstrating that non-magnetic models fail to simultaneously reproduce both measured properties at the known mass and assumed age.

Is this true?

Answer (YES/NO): YES